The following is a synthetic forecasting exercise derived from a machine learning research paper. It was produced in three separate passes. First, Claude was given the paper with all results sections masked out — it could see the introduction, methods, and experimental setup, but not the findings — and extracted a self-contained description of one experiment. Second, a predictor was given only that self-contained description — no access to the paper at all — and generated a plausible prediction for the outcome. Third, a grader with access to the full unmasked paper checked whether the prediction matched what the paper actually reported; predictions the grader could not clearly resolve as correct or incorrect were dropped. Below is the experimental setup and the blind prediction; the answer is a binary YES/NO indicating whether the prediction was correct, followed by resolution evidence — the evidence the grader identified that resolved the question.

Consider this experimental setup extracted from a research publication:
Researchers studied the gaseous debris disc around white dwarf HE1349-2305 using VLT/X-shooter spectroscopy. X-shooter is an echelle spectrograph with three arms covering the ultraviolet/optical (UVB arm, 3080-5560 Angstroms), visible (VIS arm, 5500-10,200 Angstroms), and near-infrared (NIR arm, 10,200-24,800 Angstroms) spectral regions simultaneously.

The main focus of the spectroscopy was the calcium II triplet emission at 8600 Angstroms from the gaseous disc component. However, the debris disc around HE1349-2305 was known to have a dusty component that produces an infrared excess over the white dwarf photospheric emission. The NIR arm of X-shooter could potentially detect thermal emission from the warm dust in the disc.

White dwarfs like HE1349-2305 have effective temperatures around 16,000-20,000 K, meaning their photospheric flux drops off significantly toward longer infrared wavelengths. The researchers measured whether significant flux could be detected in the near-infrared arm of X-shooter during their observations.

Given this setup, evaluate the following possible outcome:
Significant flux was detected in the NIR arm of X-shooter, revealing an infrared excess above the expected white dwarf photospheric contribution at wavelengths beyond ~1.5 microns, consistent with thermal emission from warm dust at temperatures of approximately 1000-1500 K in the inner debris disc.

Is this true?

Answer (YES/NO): NO